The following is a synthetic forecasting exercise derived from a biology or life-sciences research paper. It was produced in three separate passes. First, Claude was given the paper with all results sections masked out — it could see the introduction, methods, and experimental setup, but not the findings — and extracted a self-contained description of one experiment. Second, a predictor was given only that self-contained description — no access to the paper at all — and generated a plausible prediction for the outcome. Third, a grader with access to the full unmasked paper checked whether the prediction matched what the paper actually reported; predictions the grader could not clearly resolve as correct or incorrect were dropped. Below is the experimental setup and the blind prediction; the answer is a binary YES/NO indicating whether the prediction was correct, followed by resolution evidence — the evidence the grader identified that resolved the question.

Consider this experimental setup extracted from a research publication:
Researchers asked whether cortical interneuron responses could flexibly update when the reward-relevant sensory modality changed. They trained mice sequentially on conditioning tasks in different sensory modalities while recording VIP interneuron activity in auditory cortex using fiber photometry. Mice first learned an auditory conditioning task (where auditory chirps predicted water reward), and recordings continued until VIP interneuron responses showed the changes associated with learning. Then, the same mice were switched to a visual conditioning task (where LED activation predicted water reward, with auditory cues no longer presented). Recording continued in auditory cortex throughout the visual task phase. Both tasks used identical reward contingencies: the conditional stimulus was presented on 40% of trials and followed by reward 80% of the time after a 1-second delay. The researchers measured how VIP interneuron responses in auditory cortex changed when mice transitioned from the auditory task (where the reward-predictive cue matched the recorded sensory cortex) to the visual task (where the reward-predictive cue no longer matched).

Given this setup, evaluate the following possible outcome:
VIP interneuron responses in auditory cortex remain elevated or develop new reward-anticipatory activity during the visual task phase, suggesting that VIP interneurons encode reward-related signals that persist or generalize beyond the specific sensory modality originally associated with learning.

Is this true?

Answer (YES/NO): YES